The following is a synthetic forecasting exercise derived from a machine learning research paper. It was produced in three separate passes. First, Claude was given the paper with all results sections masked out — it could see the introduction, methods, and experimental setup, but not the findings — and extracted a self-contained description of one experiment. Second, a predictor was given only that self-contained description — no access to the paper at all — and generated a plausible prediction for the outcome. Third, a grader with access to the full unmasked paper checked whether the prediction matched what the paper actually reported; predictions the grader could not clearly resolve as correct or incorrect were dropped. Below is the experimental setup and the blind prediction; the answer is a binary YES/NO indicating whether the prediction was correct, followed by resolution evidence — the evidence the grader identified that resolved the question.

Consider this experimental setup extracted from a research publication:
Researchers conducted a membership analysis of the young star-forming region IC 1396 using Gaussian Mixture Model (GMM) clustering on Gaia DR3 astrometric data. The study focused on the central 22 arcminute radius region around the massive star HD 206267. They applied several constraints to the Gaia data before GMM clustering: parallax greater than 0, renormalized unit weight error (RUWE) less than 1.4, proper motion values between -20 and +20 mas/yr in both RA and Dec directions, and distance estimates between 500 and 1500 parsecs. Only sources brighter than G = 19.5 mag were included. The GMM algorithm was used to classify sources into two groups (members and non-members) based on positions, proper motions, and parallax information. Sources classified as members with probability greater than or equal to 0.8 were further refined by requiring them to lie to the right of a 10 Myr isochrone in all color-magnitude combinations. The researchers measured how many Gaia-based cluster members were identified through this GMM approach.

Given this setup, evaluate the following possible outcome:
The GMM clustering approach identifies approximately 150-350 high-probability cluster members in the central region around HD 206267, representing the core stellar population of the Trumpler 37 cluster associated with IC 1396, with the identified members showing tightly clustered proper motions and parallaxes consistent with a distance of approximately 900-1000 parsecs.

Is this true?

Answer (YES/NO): NO